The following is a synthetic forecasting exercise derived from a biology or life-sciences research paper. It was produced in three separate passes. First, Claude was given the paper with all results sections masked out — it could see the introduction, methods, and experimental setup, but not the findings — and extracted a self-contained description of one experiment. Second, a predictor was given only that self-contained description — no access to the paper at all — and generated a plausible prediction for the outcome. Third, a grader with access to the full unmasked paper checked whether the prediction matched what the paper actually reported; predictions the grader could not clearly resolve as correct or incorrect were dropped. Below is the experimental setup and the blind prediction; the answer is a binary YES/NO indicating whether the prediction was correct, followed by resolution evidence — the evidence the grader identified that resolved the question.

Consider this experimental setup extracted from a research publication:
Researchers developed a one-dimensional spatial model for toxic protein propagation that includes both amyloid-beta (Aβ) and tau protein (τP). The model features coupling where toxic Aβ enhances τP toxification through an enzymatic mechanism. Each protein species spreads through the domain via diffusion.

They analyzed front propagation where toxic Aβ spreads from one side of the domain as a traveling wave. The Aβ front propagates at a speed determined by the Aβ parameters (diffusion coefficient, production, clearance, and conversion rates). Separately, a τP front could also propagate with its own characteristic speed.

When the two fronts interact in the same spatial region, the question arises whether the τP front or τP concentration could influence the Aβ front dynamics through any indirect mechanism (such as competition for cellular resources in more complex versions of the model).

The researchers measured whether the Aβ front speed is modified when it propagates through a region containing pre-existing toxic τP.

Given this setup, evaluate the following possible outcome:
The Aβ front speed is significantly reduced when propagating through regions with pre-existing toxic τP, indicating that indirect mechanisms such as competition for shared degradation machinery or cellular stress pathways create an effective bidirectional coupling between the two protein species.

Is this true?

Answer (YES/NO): NO